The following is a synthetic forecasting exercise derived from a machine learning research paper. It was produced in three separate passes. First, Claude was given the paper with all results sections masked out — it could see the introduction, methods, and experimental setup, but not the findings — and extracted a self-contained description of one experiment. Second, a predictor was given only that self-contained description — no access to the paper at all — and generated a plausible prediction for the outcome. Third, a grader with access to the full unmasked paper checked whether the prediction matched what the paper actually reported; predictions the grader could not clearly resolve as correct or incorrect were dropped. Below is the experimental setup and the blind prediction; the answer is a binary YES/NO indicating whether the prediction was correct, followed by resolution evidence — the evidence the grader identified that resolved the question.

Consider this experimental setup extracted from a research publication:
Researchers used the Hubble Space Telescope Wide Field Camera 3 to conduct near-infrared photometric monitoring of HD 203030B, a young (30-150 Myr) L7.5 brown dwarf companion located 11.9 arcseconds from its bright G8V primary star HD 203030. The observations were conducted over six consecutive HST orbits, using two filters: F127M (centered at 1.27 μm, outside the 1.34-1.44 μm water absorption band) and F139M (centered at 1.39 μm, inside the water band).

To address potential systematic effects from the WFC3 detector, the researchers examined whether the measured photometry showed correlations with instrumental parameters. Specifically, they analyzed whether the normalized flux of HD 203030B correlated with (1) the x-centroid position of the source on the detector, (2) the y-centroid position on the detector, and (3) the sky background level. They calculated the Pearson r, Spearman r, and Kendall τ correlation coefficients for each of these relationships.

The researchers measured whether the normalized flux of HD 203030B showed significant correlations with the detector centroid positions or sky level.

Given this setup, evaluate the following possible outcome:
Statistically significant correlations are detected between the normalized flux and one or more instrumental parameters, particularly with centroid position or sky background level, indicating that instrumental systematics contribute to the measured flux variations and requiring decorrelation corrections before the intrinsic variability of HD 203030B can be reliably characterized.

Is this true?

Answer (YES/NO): NO